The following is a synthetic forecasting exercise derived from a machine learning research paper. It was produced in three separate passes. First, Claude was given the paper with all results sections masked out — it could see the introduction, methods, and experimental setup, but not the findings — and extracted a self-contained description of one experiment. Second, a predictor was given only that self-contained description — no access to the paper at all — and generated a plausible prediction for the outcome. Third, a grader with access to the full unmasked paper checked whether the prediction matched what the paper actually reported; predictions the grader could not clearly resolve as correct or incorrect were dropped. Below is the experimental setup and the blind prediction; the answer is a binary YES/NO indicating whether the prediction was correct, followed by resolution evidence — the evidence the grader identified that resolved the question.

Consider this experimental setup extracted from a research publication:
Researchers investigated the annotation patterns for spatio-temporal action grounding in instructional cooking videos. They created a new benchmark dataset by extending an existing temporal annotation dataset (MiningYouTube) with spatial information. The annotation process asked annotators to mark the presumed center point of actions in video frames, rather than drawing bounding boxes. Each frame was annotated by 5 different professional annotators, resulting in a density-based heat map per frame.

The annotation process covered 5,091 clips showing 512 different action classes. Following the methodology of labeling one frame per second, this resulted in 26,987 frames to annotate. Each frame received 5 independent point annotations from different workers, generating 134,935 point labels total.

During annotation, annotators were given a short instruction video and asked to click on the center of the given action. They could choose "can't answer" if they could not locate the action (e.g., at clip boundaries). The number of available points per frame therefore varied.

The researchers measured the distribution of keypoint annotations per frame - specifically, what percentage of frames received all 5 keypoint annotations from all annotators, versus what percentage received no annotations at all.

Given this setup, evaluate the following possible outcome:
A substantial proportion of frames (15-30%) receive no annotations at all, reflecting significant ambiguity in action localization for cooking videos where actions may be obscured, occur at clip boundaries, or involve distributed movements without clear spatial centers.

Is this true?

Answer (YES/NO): YES